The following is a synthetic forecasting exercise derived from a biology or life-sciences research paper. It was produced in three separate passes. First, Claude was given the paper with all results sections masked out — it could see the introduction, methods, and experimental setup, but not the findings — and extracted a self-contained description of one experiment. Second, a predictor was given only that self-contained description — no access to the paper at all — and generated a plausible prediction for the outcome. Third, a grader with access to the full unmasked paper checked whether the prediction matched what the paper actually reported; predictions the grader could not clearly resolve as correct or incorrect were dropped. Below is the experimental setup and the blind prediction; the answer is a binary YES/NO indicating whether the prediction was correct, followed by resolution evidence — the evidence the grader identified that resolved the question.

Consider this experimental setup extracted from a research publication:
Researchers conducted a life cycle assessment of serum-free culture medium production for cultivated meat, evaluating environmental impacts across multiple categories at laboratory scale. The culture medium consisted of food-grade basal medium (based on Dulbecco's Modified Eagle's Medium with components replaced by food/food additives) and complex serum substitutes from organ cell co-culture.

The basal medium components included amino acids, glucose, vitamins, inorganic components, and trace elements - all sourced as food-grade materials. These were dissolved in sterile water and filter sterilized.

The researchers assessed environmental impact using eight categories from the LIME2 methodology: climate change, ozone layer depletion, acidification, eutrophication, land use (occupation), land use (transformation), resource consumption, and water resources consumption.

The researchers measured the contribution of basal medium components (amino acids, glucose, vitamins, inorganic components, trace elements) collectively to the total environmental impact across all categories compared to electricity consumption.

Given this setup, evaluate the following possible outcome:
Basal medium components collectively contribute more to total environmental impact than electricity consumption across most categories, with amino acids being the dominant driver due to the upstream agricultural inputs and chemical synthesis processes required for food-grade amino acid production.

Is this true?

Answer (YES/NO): NO